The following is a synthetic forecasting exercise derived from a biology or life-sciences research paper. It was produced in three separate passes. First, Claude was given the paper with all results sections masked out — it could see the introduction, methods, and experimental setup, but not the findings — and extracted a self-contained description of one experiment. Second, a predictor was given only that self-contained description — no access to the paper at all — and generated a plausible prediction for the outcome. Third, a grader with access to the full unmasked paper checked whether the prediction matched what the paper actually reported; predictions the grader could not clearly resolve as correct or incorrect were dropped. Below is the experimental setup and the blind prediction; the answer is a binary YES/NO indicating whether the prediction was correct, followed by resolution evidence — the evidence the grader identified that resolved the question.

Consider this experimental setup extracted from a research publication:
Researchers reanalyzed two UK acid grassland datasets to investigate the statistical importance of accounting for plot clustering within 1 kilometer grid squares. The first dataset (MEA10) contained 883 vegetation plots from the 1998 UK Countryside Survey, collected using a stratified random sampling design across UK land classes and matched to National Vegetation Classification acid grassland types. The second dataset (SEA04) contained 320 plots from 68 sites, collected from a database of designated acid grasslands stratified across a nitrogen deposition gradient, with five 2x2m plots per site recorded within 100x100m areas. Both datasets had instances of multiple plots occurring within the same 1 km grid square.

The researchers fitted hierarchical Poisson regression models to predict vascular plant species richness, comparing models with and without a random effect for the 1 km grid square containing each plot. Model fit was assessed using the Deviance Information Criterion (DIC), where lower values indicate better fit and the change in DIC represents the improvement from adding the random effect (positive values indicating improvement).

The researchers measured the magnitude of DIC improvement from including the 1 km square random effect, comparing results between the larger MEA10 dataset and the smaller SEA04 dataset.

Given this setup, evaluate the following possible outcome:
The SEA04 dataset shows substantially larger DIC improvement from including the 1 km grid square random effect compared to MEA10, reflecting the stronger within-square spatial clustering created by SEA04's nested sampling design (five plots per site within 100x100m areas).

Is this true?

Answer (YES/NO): NO